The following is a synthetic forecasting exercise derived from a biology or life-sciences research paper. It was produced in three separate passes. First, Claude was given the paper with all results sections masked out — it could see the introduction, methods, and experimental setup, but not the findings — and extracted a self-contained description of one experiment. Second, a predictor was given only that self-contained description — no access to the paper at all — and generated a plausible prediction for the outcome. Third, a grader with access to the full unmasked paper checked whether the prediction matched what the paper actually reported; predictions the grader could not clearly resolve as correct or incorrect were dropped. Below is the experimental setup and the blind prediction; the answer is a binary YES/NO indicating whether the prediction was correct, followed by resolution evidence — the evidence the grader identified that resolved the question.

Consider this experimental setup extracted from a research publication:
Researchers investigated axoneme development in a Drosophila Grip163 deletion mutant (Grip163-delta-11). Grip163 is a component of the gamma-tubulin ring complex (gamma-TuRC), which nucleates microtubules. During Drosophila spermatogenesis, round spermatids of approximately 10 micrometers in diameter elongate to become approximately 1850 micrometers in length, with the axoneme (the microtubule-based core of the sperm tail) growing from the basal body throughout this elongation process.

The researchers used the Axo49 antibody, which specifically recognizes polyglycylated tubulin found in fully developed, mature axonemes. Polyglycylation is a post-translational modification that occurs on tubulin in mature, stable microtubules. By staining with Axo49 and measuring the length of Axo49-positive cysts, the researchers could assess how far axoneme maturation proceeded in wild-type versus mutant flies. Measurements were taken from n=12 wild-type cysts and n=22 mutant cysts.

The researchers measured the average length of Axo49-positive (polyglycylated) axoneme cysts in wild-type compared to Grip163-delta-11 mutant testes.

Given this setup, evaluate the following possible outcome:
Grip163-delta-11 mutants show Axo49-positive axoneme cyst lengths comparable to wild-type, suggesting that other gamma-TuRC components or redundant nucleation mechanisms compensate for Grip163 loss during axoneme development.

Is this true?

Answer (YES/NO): NO